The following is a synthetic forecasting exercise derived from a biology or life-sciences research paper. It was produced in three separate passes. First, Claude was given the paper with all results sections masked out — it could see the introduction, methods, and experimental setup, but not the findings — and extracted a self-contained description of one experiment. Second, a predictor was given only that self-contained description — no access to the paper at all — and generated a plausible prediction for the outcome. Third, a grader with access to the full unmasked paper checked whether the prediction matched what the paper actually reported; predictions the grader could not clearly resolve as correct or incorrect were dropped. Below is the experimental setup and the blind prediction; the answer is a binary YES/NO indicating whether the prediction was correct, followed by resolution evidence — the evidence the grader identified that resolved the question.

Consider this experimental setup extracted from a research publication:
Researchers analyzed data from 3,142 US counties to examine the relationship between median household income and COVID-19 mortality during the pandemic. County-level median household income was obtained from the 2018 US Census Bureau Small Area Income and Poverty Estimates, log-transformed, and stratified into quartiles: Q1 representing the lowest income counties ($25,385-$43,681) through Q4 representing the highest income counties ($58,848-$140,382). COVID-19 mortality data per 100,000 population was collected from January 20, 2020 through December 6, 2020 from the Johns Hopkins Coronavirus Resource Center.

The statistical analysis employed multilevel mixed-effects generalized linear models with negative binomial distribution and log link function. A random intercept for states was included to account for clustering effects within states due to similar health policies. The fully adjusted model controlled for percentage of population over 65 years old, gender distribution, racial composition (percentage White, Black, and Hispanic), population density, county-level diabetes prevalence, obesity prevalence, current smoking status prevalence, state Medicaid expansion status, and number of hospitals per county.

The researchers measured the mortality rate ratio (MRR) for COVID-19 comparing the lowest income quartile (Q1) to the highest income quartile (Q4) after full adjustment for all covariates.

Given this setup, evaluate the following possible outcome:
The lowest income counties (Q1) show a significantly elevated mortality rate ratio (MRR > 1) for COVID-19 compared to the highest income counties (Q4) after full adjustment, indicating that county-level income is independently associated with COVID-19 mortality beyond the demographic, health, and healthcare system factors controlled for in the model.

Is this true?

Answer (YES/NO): YES